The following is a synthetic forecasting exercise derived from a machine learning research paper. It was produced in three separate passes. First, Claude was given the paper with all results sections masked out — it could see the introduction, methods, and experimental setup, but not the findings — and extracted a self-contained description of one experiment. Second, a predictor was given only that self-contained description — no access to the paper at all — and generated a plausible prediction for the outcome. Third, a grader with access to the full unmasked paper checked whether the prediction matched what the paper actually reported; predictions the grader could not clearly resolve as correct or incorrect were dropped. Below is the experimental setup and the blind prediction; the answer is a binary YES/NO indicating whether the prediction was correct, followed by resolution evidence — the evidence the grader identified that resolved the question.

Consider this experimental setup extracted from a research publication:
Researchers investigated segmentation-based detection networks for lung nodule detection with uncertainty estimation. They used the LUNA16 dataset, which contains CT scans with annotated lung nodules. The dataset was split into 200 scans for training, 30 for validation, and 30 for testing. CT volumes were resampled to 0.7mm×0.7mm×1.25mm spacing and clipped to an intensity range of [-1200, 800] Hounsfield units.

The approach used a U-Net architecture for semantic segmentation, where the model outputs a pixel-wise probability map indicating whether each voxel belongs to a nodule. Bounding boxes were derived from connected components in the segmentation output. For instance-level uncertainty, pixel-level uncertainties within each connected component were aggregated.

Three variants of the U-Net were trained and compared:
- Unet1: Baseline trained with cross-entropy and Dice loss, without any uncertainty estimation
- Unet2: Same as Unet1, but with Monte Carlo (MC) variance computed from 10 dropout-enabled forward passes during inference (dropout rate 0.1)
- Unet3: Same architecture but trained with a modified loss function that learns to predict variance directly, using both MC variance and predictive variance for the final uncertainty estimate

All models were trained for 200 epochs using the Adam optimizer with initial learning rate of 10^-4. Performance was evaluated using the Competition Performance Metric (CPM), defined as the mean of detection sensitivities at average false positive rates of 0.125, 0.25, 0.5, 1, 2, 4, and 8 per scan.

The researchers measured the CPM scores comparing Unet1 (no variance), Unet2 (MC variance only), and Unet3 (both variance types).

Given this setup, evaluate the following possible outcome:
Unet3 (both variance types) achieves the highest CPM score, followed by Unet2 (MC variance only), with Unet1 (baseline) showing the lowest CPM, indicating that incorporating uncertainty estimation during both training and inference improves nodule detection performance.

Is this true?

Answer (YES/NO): YES